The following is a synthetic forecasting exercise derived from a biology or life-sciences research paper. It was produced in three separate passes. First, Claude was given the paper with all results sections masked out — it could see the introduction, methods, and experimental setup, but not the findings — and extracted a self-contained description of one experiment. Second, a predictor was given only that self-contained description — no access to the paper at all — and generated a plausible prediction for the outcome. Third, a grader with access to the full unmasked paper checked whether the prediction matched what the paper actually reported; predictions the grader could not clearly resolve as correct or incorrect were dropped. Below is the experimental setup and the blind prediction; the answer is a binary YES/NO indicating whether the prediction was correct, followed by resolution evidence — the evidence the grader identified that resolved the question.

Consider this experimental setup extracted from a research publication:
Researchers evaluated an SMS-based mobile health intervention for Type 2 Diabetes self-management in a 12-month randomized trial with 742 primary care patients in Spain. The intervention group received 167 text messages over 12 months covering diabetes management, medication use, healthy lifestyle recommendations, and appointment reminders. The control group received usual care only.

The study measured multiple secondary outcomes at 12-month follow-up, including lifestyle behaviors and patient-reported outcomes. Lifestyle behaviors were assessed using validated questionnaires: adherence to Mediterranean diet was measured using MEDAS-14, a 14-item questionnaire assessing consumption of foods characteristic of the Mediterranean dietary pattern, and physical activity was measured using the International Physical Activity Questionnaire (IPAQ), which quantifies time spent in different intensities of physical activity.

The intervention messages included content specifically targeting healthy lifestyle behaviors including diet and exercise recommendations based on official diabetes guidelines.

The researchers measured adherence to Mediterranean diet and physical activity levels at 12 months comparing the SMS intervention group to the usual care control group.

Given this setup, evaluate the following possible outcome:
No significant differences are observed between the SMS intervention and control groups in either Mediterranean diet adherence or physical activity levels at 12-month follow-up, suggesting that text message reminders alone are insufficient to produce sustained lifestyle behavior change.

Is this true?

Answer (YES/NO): YES